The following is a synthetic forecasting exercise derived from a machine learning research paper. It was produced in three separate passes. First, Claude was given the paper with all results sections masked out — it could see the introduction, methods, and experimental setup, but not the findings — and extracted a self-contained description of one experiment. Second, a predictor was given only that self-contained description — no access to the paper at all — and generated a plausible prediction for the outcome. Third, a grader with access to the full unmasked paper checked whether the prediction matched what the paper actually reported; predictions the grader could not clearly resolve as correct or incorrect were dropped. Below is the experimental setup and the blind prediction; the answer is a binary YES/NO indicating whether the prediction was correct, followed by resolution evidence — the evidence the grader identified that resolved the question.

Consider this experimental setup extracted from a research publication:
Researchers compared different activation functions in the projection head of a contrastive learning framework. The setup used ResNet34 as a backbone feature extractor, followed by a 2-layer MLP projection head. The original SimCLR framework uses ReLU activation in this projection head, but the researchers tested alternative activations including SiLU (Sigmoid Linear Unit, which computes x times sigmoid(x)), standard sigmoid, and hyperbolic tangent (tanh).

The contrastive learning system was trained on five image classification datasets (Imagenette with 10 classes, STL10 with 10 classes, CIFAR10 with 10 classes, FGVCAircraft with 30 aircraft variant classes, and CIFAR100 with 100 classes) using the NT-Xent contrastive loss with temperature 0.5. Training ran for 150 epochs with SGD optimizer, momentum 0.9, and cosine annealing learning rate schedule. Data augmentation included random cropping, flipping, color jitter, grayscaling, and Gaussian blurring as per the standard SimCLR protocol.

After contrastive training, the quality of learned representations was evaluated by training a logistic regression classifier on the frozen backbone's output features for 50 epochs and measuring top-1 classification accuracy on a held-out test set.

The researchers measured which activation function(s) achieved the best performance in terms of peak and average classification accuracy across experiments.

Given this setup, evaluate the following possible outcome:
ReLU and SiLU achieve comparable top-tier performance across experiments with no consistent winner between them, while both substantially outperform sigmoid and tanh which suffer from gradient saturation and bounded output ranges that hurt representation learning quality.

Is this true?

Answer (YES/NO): NO